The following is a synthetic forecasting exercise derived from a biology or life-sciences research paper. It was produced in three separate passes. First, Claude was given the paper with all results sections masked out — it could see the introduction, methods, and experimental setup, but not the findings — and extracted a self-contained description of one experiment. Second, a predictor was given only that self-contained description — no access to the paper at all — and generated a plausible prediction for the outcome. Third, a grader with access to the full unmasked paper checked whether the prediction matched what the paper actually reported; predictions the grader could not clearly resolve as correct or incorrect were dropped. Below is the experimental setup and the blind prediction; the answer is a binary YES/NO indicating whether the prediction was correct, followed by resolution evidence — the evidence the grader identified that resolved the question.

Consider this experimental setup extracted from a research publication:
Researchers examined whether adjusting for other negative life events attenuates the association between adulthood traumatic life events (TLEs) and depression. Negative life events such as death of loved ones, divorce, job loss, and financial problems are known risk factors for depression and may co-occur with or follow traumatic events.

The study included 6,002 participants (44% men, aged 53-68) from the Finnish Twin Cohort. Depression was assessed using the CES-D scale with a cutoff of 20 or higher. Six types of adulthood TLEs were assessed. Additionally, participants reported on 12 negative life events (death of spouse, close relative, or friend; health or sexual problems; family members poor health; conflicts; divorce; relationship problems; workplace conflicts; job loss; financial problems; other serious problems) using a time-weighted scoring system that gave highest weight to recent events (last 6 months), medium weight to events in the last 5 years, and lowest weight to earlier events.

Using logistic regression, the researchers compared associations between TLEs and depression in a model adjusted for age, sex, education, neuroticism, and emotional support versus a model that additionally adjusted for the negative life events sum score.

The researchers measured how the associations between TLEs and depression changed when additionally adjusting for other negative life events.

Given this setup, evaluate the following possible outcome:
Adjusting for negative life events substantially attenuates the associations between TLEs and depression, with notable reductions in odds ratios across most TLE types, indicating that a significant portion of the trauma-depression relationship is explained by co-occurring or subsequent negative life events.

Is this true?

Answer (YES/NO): NO